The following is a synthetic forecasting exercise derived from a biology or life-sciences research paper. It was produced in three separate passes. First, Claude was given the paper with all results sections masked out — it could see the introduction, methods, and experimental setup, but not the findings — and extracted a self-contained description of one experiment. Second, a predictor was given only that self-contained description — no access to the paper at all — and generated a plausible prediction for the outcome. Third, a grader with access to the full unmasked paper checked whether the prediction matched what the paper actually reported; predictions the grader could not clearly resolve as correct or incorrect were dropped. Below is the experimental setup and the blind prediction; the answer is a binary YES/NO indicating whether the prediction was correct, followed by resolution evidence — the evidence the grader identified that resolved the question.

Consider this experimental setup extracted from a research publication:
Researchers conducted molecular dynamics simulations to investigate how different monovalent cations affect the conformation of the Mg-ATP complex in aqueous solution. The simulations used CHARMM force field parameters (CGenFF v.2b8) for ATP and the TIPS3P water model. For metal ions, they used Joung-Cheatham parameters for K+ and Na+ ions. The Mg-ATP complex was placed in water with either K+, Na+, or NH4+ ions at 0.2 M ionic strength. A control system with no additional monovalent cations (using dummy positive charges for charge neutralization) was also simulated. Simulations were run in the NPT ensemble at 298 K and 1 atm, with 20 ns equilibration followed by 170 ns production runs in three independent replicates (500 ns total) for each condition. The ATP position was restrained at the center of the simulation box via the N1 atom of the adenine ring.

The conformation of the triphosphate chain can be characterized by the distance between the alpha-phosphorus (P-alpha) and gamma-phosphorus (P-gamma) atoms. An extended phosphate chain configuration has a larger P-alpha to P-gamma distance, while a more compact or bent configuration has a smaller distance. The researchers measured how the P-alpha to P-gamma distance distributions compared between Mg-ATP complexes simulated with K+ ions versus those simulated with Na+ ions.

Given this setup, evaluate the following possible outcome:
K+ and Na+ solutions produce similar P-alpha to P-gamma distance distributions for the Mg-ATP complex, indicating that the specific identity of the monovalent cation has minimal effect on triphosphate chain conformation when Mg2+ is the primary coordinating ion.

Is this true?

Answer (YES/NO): NO